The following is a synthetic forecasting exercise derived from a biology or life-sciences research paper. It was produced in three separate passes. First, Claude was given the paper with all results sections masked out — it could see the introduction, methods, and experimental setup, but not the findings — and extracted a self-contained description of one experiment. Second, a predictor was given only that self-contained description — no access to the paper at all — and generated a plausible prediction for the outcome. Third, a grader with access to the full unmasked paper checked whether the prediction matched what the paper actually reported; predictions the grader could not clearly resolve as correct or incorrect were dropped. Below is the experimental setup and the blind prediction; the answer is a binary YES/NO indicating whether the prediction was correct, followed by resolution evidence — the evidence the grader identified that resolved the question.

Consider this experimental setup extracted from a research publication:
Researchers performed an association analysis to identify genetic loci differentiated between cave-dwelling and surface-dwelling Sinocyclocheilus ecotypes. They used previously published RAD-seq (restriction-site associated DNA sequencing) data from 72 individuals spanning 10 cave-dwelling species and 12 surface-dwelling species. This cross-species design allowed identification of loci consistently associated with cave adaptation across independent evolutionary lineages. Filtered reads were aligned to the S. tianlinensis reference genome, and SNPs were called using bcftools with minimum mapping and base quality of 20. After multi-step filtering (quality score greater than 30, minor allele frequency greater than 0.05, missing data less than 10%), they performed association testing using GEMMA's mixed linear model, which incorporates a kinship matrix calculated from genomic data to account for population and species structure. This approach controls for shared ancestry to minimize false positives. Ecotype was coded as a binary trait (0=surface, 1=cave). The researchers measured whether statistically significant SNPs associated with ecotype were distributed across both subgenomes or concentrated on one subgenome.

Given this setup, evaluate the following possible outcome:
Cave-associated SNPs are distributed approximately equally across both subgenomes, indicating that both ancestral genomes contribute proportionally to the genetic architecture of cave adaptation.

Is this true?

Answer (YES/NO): YES